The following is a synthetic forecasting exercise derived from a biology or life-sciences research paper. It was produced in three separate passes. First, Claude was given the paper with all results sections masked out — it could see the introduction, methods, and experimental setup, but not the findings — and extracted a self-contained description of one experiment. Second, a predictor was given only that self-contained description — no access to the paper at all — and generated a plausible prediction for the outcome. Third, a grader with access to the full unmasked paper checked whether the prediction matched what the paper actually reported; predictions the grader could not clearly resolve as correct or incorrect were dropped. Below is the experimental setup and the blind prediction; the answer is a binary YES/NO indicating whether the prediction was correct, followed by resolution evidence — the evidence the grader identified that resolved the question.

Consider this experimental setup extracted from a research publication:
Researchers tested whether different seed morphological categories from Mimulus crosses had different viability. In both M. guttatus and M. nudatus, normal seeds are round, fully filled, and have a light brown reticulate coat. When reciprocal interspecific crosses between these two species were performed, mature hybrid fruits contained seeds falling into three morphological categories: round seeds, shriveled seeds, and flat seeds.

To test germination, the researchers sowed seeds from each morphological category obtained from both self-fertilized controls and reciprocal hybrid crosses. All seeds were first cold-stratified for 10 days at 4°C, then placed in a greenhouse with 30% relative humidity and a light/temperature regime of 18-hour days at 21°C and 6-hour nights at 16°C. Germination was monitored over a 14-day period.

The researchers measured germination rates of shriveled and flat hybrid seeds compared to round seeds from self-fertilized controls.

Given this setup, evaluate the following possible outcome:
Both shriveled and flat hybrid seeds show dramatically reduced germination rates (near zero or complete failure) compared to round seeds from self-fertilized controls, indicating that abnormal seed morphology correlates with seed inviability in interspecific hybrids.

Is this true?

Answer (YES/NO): YES